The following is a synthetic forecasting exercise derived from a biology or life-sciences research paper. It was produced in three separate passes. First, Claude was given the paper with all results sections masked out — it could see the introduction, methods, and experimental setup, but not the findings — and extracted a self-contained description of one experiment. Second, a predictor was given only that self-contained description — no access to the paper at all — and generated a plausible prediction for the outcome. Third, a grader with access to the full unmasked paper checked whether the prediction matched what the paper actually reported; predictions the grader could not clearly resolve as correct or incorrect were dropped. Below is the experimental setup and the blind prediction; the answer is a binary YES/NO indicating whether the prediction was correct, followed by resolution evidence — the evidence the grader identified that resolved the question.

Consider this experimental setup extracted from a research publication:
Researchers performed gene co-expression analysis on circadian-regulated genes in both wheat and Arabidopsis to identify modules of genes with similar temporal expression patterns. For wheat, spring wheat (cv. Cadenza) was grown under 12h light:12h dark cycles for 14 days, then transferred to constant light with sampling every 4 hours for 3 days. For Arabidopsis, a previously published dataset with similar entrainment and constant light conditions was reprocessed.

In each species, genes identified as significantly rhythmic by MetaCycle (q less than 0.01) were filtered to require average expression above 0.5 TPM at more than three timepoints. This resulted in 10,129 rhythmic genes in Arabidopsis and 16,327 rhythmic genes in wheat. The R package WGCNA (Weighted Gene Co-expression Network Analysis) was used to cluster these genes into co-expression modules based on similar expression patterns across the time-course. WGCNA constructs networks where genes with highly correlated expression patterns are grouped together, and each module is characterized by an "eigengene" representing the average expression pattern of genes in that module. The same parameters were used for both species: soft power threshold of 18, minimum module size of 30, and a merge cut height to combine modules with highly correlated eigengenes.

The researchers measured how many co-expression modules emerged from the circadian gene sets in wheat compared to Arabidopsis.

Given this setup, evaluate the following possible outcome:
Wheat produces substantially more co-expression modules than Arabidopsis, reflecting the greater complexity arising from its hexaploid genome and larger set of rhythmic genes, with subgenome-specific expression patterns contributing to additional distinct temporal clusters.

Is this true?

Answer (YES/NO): NO